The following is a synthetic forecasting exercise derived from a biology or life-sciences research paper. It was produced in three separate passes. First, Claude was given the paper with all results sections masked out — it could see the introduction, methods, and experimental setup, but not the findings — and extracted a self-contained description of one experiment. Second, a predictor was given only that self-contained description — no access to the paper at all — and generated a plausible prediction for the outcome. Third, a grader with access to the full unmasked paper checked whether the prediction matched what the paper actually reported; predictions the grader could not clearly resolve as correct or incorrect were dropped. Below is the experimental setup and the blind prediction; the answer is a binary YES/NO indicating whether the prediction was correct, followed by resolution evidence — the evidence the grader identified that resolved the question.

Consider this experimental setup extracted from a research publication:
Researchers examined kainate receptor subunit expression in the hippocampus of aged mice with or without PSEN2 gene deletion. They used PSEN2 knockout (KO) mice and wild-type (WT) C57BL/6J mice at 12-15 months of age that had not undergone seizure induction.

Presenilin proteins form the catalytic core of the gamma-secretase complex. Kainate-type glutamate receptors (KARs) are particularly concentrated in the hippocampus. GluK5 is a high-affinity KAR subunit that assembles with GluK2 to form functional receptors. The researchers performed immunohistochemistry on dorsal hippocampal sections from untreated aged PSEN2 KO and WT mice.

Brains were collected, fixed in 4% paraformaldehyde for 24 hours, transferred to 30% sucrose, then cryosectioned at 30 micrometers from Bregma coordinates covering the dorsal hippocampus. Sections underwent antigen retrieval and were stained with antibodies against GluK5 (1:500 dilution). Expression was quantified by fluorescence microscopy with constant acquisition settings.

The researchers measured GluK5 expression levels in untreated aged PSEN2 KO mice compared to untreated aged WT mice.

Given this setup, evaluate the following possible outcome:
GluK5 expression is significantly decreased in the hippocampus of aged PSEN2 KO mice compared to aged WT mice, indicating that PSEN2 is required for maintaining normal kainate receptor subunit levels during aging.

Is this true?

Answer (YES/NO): YES